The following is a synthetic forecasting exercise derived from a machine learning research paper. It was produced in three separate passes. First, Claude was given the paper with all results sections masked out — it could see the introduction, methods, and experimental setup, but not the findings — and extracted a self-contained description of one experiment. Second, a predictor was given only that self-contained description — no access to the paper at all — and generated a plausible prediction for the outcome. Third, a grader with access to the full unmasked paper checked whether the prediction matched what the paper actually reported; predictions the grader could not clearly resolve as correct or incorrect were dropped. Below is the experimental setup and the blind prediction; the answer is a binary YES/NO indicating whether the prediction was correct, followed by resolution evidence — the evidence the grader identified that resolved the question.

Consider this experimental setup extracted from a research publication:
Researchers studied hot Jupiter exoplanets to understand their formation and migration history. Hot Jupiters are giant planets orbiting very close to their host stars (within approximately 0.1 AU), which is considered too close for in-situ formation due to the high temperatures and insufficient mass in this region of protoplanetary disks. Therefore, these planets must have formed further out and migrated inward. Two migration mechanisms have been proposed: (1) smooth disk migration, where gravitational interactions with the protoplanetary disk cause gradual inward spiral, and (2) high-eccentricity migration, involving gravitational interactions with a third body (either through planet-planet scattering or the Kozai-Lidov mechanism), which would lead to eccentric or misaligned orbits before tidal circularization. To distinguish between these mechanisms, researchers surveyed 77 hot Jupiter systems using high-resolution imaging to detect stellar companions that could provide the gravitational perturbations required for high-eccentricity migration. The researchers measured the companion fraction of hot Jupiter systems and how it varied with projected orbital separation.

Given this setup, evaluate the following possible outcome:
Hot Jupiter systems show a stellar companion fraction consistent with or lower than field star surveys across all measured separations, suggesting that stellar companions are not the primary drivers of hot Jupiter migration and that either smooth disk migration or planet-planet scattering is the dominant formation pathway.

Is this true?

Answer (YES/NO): NO